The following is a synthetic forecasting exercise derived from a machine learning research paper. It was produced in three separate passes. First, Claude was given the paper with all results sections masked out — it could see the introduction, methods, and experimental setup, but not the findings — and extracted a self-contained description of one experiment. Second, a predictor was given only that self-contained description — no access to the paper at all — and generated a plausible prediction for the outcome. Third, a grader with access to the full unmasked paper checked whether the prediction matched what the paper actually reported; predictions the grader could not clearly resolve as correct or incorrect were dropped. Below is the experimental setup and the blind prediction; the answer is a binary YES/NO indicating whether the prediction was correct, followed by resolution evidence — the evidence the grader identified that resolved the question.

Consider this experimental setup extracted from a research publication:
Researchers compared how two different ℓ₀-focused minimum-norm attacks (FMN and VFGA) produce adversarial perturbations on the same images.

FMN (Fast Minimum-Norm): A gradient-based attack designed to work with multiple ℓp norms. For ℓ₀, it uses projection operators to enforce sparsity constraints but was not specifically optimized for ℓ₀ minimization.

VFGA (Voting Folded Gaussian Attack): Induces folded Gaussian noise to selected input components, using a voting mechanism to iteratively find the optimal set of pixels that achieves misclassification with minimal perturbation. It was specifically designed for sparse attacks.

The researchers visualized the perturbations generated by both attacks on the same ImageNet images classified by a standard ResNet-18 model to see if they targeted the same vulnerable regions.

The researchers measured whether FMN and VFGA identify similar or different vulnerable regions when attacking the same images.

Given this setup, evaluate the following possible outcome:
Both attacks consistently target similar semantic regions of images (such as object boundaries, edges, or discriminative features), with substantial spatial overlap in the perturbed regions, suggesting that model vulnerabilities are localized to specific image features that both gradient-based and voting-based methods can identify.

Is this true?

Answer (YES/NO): YES